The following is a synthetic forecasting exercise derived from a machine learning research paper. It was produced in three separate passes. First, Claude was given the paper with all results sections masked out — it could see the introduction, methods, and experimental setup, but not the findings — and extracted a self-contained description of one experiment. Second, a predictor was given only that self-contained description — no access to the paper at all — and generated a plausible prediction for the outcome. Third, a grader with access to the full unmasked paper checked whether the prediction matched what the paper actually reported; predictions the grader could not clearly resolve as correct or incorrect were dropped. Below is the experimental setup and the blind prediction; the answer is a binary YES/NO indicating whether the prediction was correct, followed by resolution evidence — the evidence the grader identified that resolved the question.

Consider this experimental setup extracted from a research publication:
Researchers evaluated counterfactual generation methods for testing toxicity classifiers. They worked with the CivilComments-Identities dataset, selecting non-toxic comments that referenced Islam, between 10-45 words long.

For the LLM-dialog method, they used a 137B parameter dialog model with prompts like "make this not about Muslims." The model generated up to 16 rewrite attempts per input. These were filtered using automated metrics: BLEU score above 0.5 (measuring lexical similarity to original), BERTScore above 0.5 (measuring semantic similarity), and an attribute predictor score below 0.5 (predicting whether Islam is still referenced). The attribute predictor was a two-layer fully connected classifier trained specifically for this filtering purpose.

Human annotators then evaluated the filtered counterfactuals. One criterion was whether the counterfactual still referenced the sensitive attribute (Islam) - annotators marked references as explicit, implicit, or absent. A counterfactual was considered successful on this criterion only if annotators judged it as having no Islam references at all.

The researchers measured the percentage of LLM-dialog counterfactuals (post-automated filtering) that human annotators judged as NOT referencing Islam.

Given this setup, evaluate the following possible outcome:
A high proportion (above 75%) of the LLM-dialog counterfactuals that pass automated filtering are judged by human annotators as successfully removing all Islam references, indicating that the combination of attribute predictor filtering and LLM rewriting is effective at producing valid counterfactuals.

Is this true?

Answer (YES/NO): NO